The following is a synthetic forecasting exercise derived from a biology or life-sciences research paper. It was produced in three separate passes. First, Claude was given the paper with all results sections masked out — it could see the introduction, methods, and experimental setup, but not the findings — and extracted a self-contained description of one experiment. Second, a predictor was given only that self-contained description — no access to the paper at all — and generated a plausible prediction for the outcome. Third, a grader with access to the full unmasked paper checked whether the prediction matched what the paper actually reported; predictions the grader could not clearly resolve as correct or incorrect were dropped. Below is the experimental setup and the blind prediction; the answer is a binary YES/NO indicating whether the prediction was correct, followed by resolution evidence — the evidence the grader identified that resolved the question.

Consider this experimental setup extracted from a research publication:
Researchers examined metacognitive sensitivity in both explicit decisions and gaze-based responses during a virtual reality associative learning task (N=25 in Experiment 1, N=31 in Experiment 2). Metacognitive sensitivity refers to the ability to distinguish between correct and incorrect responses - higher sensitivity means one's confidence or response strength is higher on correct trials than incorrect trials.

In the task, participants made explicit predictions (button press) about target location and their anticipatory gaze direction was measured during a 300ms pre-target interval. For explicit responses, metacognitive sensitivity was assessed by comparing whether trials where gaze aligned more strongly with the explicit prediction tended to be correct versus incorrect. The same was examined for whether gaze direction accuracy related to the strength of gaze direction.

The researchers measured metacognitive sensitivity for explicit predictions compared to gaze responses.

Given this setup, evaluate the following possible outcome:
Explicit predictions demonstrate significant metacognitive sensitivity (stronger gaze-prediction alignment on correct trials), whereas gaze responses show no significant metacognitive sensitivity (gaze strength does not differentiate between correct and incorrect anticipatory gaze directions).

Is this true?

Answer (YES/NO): NO